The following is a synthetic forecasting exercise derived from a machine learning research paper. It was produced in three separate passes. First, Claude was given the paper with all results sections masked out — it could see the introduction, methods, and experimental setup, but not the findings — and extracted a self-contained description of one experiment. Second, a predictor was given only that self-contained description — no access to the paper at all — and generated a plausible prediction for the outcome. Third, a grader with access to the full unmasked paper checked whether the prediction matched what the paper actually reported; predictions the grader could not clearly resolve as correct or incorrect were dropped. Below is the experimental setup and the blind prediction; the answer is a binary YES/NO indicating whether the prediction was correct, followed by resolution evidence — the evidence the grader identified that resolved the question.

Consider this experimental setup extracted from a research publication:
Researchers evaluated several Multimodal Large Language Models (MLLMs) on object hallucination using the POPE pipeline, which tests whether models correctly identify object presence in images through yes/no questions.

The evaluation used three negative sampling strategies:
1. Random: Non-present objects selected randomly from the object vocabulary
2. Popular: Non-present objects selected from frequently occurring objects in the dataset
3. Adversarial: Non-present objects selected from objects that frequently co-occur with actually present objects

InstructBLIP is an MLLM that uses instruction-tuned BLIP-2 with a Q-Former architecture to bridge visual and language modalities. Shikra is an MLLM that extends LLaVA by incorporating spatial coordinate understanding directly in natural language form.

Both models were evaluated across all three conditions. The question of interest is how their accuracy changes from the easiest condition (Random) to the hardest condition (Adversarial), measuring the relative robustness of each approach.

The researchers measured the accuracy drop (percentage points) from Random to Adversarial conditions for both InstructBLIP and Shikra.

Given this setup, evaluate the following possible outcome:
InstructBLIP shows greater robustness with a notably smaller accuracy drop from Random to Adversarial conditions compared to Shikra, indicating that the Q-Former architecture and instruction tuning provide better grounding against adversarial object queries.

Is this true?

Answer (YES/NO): NO